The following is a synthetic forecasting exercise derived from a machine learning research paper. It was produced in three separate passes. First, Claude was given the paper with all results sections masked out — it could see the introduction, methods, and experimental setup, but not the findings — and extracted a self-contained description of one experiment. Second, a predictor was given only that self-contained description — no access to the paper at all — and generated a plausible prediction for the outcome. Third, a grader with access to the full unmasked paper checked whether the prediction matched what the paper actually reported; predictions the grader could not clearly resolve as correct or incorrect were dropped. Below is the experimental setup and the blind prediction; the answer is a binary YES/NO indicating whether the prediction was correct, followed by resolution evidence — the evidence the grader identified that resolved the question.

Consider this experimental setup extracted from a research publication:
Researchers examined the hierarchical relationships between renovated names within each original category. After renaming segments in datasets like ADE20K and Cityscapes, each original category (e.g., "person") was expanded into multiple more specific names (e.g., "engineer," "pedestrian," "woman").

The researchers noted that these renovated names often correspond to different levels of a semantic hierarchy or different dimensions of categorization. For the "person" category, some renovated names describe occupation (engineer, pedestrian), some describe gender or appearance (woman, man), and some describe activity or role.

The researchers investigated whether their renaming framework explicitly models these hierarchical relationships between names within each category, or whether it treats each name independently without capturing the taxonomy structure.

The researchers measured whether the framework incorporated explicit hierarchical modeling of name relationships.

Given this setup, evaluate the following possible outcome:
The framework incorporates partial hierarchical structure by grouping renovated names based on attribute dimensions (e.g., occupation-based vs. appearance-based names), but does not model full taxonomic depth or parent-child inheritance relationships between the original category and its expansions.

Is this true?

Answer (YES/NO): NO